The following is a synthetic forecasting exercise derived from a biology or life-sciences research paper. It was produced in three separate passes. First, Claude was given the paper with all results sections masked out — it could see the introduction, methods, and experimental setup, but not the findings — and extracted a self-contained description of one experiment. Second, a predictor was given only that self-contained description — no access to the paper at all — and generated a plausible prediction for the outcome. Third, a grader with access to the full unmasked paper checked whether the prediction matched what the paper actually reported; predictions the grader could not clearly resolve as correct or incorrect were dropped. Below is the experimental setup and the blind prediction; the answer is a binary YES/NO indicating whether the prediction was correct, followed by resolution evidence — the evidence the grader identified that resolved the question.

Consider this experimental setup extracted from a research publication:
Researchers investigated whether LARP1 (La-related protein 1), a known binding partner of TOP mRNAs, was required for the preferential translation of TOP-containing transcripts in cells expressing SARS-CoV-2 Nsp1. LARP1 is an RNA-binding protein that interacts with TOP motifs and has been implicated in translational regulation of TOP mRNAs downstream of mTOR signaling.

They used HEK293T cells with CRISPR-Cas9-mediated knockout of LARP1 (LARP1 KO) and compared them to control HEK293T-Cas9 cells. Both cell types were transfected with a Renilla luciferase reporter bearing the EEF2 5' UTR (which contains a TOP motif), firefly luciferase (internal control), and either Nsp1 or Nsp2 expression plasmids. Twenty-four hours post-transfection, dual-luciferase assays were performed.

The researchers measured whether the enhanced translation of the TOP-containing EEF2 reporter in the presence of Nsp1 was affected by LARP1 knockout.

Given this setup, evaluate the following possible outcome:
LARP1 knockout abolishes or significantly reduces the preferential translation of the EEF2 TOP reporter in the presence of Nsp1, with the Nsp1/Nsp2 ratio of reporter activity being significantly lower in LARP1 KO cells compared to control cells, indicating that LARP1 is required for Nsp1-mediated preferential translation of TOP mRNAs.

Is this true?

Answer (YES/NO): YES